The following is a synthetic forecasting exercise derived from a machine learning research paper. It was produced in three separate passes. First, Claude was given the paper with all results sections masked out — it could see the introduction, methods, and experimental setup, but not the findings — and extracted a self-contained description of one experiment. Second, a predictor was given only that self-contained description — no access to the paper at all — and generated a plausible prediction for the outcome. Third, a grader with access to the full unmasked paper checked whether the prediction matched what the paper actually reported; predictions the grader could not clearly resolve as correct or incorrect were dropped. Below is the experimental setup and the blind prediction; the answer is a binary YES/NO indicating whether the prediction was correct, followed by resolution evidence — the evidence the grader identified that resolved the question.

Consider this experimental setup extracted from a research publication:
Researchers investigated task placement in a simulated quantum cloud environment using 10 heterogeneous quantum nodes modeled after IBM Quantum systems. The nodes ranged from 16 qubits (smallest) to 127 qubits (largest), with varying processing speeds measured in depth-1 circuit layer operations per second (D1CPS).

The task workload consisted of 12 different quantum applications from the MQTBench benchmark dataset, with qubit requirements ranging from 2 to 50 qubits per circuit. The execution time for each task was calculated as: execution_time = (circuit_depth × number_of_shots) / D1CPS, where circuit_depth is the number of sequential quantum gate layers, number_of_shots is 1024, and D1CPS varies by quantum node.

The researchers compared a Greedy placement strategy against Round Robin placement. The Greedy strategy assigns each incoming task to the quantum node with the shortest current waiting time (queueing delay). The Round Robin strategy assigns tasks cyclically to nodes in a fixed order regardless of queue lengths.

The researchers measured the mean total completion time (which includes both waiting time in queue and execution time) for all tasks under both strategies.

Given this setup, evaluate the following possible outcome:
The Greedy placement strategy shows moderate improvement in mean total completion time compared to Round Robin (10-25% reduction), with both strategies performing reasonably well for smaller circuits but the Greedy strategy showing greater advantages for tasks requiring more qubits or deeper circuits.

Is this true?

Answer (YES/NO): NO